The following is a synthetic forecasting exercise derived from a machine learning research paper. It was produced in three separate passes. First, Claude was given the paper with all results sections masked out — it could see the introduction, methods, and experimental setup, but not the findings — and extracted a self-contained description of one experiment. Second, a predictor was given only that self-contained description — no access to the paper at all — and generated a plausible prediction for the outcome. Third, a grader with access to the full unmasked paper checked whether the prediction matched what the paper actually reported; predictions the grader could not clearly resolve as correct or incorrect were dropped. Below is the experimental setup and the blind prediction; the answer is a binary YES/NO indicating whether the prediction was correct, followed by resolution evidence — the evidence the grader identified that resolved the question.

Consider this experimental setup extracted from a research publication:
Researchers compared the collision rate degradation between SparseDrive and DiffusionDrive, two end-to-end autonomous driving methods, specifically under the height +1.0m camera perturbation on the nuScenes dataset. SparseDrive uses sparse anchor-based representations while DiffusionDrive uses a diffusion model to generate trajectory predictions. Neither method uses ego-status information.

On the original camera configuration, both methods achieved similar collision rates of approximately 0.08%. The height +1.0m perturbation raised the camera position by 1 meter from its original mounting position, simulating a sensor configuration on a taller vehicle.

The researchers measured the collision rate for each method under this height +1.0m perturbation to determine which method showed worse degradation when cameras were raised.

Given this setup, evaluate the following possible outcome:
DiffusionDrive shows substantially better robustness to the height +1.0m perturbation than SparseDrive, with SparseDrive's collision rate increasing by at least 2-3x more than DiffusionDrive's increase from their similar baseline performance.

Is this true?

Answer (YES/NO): NO